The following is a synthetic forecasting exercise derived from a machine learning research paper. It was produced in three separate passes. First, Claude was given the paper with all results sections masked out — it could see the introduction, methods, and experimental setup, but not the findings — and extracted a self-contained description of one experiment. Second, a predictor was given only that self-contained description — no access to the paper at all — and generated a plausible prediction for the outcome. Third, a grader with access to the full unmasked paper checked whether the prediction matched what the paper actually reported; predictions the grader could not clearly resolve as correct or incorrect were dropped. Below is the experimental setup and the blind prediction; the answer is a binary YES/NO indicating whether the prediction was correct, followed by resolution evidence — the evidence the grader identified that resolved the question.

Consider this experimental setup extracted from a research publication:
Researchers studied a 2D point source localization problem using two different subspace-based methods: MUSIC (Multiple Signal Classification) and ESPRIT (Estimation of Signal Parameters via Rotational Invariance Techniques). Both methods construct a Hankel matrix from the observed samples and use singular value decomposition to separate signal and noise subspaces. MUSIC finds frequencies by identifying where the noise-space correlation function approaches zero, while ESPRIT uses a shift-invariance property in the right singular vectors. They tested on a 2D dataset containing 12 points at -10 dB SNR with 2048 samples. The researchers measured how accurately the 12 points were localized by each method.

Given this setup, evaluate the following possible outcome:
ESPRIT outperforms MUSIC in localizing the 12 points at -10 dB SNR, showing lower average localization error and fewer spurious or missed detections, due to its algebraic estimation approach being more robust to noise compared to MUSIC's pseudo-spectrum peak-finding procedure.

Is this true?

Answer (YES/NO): YES